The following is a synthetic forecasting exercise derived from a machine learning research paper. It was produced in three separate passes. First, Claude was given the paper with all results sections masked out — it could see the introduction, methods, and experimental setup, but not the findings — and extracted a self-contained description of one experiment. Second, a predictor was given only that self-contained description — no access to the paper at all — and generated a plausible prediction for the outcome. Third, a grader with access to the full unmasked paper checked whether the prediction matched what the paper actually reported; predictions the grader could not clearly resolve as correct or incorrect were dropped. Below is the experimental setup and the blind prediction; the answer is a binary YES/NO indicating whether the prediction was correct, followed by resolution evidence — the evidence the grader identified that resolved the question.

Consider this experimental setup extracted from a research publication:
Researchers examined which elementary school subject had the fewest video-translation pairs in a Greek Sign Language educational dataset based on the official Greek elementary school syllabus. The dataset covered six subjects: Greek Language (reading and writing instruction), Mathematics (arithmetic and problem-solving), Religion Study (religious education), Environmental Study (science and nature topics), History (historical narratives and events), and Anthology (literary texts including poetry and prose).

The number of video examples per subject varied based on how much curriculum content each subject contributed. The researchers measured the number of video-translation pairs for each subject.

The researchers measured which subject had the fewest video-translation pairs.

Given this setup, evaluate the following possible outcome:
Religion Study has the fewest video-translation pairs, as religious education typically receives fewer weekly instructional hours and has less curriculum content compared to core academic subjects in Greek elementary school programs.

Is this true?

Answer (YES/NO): YES